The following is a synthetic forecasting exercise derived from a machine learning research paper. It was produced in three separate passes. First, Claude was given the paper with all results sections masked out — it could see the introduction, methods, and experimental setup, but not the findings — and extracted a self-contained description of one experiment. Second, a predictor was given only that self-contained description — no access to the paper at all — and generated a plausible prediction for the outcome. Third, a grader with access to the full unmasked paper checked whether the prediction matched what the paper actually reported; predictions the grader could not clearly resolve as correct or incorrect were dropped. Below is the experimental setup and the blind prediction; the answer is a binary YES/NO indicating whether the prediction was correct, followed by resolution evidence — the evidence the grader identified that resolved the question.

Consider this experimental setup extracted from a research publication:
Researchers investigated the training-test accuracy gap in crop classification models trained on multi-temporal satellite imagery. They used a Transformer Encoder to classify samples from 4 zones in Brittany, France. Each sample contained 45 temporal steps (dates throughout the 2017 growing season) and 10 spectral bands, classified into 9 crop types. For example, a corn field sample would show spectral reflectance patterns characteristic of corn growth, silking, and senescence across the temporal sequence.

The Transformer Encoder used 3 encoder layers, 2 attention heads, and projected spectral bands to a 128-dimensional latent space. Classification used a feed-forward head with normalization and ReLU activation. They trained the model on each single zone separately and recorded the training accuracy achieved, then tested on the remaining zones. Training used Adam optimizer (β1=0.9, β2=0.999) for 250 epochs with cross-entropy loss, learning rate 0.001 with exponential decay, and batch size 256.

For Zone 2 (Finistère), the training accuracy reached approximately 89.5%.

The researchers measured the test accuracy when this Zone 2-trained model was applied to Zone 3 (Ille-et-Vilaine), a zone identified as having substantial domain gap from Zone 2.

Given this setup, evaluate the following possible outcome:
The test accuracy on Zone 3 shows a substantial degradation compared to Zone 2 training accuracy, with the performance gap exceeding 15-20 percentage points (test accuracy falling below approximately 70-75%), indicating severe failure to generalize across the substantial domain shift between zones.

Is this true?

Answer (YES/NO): NO